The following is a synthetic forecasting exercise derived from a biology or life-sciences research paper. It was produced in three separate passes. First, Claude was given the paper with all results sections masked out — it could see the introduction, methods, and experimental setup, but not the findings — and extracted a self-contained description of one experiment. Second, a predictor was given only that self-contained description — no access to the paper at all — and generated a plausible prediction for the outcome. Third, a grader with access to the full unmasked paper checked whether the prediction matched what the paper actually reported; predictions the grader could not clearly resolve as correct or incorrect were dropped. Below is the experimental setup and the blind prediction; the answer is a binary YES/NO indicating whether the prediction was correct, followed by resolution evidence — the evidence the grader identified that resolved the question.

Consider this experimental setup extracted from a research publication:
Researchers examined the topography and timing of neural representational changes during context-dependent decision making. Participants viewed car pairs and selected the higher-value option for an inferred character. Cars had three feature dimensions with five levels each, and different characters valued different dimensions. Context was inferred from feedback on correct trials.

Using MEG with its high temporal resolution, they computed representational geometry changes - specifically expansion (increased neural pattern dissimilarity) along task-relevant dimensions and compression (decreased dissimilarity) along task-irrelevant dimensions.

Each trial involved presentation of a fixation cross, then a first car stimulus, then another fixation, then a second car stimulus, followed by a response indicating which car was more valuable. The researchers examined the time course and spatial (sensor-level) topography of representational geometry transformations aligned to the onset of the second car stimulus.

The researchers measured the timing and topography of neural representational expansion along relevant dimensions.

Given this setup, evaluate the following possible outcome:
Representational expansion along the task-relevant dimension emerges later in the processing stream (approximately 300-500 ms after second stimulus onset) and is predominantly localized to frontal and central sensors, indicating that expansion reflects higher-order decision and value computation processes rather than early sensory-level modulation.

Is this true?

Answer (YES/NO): NO